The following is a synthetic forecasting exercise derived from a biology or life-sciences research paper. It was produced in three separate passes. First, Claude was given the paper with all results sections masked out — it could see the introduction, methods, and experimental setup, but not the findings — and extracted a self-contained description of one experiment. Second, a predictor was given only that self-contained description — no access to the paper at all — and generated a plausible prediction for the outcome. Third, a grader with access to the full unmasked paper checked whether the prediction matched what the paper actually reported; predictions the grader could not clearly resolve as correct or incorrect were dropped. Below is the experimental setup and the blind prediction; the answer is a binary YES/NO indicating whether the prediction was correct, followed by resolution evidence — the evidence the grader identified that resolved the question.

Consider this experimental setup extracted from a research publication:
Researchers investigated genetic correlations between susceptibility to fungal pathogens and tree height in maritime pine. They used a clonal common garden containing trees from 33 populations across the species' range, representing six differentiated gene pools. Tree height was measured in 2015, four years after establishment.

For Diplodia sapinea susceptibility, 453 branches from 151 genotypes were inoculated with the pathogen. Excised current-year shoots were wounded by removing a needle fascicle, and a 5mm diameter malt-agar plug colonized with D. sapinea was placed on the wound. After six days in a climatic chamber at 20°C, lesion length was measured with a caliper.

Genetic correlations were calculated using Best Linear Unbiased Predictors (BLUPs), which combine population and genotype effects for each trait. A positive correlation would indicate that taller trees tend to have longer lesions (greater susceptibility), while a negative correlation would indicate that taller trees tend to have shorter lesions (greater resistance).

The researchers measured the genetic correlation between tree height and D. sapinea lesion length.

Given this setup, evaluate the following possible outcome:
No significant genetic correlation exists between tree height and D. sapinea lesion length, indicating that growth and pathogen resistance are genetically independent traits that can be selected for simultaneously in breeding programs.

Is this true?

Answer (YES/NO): NO